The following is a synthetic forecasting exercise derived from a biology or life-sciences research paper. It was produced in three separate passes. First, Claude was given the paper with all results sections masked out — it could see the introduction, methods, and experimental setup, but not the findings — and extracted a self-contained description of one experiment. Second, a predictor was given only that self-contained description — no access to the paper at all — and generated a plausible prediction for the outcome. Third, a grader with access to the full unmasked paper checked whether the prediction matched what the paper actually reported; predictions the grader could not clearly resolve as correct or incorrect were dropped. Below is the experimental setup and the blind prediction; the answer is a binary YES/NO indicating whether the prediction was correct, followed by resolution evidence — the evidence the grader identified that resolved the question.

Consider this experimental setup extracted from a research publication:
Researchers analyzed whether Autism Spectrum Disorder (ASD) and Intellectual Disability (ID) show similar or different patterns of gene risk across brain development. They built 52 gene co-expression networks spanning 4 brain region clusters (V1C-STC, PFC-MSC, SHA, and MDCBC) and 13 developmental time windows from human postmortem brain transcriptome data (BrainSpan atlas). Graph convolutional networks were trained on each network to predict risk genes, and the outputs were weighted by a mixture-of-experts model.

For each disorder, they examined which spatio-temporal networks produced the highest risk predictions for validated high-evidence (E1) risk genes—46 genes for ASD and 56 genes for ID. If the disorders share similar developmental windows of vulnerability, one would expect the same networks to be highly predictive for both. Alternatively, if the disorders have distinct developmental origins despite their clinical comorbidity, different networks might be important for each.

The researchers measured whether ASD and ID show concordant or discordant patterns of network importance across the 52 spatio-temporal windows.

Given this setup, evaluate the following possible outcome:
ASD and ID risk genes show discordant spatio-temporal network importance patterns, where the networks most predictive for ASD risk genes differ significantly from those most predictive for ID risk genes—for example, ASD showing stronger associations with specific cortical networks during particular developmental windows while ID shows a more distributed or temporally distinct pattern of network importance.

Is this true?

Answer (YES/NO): NO